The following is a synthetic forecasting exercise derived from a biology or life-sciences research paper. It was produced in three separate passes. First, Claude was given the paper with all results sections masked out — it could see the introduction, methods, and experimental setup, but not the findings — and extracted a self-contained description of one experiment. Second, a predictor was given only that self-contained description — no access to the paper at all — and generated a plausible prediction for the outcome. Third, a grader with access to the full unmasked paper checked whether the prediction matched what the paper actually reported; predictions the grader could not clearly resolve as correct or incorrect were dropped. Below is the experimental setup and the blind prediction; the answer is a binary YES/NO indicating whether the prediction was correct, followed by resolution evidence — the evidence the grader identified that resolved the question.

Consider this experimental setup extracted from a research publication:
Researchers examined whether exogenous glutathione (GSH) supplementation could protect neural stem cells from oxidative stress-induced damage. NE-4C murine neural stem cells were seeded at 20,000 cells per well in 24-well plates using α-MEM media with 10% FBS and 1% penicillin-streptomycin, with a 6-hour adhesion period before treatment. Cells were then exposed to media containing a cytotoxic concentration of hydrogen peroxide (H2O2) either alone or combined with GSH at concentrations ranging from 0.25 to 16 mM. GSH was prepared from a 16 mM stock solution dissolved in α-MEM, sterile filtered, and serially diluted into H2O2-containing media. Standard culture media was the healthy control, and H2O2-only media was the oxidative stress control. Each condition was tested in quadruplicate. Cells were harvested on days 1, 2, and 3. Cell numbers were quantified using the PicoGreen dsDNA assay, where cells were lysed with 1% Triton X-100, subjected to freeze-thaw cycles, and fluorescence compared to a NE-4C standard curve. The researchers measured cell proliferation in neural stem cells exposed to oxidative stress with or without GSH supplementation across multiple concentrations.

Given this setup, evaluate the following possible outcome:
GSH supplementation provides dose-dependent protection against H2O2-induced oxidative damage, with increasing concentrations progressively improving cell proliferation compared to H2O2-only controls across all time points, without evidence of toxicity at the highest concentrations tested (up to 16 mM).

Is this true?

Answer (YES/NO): NO